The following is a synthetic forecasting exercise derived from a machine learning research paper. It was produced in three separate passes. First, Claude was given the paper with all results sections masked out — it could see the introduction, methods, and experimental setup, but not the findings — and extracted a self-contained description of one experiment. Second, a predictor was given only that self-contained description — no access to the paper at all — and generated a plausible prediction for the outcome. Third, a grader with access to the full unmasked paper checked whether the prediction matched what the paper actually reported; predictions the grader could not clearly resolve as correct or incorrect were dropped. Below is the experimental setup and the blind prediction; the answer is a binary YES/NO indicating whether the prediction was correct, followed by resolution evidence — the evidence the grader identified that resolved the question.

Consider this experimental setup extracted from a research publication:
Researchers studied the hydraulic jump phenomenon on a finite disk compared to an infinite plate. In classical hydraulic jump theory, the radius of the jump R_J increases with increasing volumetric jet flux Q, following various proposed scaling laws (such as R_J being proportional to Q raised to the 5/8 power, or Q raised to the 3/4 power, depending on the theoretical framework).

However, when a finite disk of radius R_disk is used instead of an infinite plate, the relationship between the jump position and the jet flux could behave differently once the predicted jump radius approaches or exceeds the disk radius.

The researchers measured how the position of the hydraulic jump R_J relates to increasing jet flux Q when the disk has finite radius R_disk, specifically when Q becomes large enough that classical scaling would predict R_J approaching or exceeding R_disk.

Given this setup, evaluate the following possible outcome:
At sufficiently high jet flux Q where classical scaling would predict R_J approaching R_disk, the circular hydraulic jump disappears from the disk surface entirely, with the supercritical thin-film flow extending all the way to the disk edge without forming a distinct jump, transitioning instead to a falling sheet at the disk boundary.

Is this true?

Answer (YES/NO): NO